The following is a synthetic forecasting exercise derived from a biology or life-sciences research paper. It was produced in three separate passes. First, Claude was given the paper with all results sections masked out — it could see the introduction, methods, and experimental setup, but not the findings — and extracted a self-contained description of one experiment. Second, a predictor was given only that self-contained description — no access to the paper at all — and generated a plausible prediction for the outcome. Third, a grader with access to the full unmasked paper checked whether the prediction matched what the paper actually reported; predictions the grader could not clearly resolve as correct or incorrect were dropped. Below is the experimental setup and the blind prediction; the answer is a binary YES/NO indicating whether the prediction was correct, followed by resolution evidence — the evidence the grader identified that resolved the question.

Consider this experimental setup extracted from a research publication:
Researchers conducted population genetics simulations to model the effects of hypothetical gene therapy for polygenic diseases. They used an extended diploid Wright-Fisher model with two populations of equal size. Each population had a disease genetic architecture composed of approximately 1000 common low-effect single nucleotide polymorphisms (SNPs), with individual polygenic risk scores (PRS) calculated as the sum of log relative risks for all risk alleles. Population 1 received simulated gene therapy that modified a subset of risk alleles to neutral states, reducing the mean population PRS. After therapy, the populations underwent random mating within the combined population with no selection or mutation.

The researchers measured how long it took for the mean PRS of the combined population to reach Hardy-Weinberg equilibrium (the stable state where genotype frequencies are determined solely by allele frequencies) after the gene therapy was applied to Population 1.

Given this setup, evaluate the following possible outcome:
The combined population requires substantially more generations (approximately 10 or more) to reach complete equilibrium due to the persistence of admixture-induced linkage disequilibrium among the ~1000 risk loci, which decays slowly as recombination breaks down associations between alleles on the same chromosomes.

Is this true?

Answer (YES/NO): NO